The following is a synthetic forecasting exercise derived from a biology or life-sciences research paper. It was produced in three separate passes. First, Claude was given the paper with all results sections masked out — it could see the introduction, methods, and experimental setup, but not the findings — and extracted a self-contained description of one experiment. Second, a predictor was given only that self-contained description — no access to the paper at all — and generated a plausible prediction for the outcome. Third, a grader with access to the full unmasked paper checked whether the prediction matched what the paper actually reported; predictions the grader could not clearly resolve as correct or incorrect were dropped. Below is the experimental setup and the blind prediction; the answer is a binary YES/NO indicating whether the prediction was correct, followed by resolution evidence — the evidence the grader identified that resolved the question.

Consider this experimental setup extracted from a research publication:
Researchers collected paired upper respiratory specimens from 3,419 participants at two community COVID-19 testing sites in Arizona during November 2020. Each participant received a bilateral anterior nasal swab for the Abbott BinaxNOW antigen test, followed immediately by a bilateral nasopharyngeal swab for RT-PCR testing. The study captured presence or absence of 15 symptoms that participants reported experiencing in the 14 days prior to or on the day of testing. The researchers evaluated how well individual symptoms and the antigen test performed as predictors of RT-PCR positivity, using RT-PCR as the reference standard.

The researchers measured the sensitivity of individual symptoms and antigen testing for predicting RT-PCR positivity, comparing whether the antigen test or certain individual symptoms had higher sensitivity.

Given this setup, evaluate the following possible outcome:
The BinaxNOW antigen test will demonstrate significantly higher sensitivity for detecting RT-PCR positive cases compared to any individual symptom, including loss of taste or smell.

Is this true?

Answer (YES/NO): NO